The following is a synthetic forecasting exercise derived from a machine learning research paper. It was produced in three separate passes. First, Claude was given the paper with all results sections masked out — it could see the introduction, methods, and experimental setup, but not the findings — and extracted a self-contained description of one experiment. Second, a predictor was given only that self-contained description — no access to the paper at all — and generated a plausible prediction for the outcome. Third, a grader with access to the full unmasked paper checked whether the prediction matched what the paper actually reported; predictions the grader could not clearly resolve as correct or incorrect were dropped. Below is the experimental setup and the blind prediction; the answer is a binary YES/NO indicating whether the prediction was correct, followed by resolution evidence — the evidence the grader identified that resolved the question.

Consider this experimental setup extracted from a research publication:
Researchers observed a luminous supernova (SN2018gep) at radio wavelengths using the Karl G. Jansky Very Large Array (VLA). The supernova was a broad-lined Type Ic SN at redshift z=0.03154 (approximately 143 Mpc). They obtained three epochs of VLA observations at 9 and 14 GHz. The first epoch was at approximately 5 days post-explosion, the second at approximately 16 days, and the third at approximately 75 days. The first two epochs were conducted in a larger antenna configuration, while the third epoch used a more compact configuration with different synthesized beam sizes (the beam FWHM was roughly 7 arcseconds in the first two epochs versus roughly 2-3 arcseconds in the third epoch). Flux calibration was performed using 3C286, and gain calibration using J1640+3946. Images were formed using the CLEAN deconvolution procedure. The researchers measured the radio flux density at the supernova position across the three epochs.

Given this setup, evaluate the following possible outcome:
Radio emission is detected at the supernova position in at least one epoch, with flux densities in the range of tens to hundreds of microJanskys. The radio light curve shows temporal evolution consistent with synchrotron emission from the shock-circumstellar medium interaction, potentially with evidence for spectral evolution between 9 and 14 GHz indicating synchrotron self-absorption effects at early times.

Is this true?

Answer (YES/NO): NO